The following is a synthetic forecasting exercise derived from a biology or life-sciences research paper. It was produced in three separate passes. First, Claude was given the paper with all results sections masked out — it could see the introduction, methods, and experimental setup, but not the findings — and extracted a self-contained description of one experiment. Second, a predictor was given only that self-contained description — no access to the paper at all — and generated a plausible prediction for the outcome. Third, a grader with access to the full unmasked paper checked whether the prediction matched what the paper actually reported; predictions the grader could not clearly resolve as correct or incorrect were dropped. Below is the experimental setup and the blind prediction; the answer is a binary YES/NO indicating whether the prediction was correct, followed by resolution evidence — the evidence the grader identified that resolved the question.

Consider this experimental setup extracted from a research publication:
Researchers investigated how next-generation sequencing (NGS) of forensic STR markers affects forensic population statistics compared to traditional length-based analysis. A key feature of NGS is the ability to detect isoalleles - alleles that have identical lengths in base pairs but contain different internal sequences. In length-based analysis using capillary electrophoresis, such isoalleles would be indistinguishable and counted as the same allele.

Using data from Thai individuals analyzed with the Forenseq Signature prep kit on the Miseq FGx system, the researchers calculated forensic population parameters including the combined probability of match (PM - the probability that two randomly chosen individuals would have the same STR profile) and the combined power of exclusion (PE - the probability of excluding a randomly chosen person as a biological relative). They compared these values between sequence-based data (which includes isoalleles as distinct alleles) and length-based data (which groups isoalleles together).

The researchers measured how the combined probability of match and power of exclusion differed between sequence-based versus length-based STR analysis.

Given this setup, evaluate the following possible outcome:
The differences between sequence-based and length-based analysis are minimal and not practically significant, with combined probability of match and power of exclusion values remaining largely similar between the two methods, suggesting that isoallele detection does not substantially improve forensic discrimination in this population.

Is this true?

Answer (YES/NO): NO